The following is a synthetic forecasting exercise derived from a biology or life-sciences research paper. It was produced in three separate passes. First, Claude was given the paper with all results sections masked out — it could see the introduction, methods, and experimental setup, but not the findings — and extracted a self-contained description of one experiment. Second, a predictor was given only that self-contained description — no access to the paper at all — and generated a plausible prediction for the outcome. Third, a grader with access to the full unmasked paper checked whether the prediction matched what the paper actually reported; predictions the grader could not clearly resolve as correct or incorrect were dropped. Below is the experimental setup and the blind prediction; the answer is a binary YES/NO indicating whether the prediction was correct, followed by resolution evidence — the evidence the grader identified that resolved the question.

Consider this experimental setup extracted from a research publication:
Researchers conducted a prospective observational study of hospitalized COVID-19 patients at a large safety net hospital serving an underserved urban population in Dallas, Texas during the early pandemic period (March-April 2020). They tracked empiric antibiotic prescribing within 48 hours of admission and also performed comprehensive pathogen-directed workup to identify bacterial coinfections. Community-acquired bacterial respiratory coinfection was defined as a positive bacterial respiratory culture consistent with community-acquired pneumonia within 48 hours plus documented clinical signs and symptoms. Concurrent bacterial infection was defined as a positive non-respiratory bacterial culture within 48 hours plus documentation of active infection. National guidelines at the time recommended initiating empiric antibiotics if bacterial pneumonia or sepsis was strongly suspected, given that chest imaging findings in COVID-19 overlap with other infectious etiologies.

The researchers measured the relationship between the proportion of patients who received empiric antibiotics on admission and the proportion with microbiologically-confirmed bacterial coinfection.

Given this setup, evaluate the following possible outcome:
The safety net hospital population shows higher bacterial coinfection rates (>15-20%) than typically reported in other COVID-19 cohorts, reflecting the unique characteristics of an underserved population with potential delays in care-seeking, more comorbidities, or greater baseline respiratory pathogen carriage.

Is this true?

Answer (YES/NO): NO